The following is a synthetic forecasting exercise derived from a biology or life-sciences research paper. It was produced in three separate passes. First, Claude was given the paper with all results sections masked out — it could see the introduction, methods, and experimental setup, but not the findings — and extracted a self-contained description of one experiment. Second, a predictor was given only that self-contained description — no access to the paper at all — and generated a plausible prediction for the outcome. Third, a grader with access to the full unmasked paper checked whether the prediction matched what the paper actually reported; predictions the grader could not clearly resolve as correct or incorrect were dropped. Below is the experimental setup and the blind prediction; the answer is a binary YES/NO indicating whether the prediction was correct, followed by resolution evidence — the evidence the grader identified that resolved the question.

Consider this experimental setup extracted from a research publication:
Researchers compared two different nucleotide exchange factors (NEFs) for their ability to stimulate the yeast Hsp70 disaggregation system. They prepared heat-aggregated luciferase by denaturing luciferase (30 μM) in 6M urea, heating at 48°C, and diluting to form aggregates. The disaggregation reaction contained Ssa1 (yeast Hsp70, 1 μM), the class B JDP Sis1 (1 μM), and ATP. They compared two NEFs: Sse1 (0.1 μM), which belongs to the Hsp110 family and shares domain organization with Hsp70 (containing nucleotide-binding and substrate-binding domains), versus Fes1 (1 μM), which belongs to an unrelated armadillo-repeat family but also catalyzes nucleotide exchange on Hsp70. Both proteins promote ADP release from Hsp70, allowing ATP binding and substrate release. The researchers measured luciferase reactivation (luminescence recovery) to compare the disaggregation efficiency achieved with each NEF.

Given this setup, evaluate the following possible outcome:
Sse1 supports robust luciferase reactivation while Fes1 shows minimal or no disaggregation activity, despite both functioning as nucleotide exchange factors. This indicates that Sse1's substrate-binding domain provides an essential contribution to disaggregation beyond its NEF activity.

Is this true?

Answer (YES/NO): NO